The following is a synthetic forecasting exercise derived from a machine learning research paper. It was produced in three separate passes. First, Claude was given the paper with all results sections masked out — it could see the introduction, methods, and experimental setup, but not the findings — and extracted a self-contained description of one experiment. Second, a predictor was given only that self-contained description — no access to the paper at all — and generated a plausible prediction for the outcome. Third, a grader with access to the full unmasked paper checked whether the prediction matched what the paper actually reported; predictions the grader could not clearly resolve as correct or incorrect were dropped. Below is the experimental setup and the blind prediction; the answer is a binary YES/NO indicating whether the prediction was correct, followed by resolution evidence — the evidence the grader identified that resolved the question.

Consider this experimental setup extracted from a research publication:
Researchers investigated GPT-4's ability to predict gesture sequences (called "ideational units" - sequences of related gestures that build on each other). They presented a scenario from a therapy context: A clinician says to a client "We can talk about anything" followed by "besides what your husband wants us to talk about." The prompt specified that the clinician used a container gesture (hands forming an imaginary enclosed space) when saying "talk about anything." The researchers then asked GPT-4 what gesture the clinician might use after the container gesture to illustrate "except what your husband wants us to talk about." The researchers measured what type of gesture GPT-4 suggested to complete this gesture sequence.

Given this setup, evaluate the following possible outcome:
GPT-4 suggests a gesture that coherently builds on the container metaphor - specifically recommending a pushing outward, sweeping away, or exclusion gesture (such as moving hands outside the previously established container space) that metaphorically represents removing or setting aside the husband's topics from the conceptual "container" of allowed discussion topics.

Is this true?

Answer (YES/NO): YES